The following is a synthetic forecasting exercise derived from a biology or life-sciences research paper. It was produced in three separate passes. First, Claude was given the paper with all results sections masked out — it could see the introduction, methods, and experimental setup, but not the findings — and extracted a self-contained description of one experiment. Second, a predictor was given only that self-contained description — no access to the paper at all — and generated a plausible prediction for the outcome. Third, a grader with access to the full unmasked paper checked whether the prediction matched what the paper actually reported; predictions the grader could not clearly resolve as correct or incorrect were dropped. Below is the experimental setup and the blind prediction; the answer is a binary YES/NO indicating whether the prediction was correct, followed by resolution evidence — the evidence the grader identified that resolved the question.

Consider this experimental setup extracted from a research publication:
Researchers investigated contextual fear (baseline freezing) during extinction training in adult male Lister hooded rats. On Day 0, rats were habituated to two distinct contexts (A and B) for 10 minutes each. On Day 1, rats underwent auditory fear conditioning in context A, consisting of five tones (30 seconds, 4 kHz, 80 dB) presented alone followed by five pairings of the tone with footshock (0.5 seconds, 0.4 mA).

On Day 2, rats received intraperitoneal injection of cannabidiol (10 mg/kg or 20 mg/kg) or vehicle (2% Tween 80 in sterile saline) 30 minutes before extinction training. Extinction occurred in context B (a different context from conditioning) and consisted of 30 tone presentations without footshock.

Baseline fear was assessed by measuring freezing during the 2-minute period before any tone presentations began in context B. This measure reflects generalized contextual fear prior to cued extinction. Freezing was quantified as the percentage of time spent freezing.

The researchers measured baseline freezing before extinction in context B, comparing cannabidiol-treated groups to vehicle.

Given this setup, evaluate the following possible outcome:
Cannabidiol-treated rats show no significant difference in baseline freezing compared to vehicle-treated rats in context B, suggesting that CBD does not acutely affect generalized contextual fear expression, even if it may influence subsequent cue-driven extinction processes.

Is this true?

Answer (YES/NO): NO